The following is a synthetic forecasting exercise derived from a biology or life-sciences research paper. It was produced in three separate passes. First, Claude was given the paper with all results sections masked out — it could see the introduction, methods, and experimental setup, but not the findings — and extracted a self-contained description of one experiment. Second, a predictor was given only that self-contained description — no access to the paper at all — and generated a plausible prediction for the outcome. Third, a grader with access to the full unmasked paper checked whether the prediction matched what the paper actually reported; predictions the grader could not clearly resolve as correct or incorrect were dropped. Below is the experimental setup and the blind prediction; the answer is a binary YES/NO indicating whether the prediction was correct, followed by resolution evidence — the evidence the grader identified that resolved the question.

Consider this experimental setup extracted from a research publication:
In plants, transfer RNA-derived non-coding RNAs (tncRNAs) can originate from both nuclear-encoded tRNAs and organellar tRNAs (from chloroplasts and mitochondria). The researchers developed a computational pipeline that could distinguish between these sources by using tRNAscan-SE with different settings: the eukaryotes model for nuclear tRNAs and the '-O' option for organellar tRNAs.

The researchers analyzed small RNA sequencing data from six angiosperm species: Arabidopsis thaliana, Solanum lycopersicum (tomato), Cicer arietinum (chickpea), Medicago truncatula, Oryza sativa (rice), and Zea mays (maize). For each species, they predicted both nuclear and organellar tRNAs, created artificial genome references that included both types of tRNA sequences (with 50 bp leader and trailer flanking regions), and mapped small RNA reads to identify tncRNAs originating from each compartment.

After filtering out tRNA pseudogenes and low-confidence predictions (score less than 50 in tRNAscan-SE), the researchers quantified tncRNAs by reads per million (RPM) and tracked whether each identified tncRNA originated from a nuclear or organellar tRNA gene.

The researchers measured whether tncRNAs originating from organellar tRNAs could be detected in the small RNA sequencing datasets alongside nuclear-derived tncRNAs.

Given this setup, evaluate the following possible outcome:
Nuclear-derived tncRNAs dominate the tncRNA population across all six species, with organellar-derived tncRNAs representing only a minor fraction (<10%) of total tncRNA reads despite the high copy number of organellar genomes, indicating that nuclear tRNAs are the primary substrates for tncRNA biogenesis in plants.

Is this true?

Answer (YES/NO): NO